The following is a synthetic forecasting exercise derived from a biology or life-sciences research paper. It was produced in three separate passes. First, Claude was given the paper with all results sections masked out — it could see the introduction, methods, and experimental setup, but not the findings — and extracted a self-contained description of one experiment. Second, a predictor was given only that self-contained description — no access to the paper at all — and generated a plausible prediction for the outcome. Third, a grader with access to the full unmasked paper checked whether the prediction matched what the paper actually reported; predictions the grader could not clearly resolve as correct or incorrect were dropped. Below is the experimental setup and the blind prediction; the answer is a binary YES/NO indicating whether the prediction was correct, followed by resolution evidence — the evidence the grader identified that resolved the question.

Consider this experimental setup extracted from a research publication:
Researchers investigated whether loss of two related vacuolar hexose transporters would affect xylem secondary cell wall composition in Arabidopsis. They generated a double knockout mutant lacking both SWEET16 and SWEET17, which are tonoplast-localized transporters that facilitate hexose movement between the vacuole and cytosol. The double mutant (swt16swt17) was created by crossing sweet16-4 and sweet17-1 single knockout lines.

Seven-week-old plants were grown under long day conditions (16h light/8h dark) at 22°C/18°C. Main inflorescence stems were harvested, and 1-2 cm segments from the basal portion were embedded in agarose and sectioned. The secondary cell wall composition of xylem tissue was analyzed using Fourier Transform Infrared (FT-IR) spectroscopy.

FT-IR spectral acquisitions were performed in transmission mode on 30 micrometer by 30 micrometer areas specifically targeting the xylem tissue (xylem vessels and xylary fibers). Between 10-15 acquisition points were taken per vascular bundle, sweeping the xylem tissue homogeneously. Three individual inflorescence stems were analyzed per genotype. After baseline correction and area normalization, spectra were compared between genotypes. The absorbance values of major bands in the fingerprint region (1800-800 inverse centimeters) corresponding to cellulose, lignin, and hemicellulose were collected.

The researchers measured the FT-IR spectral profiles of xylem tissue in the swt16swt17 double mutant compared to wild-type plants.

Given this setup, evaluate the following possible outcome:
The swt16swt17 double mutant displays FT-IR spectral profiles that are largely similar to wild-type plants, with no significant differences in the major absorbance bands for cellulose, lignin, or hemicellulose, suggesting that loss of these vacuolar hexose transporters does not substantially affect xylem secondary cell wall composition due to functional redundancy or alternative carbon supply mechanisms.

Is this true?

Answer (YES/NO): NO